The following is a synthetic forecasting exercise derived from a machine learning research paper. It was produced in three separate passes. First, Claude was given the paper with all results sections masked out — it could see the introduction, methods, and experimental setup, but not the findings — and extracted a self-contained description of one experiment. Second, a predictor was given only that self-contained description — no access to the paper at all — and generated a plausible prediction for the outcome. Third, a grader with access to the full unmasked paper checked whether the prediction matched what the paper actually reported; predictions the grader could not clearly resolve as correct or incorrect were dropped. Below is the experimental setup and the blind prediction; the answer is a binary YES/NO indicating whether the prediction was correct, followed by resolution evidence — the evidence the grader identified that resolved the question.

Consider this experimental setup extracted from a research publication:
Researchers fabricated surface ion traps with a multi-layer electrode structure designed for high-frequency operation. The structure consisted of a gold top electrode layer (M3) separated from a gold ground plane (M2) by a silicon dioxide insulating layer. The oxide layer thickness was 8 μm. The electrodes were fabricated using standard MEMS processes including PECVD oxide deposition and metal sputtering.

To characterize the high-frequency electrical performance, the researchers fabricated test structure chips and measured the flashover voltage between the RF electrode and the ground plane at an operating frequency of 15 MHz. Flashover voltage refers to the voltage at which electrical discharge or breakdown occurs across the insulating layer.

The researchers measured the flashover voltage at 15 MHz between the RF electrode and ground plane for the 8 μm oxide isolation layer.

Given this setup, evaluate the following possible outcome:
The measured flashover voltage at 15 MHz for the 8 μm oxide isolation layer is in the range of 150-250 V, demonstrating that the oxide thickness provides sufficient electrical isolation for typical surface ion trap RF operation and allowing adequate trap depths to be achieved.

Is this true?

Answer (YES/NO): NO